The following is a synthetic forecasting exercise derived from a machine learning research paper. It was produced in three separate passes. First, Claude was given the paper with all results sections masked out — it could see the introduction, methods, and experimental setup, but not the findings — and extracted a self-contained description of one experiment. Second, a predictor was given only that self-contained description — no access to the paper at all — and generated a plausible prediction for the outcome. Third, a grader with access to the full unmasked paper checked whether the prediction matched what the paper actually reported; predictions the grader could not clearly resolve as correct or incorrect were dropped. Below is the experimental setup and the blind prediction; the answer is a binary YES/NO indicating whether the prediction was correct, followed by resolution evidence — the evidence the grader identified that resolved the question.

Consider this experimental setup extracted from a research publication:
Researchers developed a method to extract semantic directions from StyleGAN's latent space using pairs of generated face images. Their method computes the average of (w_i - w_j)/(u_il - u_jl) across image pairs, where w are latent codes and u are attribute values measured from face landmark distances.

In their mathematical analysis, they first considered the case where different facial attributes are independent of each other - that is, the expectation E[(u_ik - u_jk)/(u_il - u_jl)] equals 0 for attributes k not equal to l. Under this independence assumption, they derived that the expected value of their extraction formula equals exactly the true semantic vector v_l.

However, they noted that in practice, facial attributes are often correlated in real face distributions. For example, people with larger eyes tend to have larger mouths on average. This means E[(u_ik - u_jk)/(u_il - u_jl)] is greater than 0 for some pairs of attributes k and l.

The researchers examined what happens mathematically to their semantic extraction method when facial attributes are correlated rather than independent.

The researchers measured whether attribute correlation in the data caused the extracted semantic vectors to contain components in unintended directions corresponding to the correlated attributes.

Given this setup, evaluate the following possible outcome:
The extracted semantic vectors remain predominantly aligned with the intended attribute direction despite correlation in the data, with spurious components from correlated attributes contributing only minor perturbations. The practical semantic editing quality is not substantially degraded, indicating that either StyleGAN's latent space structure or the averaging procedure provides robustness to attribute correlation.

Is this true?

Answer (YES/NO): NO